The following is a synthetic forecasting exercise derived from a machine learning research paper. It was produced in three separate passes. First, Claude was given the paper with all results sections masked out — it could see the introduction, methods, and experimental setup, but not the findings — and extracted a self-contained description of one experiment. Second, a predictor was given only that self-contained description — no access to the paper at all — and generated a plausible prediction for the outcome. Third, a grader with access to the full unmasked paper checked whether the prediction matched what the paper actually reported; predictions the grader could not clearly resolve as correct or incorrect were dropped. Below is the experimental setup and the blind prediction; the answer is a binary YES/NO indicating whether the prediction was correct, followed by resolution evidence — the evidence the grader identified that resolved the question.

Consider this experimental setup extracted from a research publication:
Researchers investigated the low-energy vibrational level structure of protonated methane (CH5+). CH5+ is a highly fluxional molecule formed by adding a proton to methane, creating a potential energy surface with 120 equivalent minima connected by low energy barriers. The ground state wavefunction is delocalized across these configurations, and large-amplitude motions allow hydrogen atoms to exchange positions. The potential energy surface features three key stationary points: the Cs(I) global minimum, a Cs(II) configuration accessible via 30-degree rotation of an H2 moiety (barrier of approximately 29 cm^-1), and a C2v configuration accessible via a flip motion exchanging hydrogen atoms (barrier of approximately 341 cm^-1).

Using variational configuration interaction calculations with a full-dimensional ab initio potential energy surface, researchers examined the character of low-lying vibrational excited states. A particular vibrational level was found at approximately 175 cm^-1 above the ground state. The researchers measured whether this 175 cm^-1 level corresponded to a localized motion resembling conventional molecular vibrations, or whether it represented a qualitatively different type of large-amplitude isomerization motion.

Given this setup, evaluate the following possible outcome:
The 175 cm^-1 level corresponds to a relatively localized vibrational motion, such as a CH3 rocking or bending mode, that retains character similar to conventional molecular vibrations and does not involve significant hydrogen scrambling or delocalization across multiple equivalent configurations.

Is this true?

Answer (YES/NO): NO